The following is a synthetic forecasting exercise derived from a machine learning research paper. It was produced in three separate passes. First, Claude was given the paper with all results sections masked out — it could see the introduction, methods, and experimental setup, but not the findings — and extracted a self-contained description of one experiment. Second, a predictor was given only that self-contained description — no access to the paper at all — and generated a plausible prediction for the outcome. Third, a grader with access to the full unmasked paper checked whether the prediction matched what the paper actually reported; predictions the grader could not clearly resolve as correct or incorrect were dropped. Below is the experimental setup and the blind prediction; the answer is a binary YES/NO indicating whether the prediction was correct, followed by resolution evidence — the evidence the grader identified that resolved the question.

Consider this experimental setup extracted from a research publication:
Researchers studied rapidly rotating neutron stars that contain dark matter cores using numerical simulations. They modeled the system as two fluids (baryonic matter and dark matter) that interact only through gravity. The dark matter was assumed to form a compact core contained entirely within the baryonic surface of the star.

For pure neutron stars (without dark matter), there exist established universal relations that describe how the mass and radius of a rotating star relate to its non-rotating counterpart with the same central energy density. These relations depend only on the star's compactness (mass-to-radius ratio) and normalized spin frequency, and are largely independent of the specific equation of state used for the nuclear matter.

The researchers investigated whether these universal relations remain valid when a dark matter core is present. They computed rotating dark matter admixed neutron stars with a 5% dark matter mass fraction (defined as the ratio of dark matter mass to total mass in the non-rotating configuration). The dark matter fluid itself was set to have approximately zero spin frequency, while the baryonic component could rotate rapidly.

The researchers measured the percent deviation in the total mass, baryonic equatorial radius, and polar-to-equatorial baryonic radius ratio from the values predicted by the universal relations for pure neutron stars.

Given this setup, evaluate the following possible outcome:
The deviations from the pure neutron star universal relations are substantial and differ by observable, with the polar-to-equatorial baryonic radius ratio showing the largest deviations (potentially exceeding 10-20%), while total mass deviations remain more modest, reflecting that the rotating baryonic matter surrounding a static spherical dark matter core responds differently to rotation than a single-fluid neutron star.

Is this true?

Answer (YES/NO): NO